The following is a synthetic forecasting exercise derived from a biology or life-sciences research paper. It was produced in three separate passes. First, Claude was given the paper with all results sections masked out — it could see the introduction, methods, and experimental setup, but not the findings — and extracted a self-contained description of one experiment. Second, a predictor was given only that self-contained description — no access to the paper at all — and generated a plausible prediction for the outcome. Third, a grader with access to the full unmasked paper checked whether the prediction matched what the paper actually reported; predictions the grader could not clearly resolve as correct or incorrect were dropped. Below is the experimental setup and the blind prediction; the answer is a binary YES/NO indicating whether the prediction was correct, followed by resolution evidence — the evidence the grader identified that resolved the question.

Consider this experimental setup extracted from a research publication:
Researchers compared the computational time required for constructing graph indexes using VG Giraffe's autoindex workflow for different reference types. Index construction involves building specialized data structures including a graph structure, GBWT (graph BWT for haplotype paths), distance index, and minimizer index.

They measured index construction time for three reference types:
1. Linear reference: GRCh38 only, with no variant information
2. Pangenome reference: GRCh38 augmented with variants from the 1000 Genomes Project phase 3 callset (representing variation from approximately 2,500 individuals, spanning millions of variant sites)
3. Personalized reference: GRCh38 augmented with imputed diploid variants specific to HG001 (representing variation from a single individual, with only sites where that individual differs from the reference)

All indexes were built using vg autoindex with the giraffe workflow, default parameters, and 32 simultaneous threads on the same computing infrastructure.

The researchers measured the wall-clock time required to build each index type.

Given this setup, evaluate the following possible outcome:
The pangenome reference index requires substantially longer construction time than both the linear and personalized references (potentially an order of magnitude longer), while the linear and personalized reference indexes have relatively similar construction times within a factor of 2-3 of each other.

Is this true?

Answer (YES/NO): YES